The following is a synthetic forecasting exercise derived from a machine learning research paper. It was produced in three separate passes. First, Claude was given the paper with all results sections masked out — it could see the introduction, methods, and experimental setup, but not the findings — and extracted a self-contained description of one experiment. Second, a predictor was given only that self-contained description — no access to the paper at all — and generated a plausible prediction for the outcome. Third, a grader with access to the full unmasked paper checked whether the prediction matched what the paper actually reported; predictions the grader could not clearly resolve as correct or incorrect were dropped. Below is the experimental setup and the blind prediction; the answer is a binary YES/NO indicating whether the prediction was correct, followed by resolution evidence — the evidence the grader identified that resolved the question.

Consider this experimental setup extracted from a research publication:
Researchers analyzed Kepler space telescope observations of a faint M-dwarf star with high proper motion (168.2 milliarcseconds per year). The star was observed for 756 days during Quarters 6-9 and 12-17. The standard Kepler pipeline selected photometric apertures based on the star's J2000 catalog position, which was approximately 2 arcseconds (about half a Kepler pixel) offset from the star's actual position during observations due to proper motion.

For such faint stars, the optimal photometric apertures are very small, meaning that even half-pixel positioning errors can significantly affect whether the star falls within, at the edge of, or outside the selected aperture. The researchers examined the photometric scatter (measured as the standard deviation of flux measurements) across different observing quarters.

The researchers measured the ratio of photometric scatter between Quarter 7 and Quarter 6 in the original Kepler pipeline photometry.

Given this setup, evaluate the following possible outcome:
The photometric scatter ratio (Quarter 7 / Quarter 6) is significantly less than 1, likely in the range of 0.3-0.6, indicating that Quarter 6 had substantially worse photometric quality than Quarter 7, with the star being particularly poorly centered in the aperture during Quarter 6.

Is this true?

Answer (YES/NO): NO